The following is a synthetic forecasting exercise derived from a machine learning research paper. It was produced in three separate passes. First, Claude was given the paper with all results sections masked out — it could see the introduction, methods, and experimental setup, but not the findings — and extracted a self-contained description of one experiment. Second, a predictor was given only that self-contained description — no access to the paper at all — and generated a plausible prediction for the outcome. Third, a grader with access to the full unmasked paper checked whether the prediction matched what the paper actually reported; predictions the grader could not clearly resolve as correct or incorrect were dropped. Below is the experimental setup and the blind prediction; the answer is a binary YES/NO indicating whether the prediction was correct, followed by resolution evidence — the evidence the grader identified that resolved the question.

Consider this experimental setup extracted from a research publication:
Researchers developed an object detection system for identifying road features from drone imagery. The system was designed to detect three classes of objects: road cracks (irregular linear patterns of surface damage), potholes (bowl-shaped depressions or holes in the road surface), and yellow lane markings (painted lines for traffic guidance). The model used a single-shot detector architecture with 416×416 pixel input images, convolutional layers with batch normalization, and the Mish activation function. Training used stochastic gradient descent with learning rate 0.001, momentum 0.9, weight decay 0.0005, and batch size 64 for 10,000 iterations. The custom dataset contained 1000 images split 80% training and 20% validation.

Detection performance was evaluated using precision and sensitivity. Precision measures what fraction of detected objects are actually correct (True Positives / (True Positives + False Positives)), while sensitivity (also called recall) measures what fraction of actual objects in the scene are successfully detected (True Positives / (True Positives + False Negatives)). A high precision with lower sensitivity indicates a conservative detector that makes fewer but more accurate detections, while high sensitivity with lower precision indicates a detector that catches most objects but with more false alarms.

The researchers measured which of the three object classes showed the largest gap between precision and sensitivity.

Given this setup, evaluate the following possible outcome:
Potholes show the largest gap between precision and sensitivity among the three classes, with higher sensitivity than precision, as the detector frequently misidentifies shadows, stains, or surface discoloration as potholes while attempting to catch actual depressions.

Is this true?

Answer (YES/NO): NO